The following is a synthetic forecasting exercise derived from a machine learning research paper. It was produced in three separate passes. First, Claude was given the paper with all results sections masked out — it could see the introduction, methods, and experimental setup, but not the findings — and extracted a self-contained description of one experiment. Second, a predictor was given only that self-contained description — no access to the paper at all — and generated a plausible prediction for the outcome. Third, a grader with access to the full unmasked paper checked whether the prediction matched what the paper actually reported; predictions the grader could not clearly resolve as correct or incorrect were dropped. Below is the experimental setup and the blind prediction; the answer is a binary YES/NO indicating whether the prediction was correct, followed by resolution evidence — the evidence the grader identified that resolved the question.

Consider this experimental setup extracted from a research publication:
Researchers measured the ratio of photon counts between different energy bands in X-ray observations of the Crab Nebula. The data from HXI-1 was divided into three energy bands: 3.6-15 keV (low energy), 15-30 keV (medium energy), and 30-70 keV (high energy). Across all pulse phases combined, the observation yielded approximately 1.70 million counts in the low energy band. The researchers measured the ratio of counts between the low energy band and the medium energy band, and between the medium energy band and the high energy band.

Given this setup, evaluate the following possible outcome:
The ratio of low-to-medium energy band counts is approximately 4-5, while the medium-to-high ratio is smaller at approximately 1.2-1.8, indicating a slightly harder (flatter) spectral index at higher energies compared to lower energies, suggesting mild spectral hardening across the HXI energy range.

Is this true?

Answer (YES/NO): NO